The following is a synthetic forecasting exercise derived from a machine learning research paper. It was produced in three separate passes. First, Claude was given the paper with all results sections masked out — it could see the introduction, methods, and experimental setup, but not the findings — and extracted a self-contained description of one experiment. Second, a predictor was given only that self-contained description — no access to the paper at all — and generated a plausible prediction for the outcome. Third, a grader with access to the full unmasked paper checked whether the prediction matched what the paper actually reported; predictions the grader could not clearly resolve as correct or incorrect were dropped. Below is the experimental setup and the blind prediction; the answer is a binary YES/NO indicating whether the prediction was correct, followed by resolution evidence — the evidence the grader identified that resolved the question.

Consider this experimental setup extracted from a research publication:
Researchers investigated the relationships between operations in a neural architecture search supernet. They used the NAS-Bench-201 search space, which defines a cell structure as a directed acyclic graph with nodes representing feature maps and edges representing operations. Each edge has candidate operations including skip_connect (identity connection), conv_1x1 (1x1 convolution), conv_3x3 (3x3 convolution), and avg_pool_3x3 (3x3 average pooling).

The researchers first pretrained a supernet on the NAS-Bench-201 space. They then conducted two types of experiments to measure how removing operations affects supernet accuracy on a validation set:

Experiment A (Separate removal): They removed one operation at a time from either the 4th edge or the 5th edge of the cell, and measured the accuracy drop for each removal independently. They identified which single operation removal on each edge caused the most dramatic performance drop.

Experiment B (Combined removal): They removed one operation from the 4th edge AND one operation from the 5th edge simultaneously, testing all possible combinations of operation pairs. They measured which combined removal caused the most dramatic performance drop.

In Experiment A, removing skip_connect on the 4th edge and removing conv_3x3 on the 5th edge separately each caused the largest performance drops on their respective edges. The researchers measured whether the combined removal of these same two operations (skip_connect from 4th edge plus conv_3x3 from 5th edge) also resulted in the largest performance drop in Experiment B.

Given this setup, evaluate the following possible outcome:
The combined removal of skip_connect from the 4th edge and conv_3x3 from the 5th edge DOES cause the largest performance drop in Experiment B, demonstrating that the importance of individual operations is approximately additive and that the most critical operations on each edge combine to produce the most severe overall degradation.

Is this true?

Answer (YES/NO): NO